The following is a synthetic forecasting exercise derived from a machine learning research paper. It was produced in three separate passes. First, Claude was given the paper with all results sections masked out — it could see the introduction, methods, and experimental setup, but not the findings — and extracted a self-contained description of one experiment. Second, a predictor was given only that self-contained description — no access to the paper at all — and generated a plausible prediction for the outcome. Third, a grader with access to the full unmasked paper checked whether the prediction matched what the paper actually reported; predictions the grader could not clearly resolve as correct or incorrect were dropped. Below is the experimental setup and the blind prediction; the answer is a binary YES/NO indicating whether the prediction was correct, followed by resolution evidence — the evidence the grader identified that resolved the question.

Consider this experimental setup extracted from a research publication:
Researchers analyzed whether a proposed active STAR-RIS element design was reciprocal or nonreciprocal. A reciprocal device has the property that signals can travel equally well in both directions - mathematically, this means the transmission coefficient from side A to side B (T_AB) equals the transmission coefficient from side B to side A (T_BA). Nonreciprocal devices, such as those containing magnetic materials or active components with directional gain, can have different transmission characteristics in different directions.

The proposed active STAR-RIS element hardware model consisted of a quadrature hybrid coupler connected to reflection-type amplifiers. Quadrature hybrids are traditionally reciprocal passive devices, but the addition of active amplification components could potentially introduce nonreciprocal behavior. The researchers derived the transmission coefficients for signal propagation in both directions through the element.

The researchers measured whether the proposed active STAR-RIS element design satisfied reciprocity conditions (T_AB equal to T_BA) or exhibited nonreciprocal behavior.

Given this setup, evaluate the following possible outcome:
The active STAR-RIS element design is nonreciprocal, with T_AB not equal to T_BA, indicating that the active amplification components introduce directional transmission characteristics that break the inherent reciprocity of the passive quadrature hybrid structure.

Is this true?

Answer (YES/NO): NO